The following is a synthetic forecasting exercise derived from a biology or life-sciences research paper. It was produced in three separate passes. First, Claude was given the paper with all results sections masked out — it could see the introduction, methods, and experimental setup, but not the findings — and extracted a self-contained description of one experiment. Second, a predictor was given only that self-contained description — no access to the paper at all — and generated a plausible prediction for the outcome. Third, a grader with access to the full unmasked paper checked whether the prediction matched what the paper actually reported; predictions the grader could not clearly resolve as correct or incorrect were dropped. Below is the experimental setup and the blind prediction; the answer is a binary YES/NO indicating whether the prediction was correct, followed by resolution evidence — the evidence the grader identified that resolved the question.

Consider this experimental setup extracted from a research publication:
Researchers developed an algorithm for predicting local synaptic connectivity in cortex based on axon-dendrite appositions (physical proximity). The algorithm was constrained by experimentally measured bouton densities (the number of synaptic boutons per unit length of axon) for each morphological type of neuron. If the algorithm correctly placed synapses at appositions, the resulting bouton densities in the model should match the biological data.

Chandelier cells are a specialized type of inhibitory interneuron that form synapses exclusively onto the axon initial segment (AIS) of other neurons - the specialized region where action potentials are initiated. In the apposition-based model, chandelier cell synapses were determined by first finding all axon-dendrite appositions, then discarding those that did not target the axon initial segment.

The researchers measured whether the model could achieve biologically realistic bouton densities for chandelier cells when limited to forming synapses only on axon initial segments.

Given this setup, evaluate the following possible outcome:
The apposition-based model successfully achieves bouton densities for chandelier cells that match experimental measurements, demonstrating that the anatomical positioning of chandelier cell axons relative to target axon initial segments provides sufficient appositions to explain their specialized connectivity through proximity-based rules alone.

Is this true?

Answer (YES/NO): NO